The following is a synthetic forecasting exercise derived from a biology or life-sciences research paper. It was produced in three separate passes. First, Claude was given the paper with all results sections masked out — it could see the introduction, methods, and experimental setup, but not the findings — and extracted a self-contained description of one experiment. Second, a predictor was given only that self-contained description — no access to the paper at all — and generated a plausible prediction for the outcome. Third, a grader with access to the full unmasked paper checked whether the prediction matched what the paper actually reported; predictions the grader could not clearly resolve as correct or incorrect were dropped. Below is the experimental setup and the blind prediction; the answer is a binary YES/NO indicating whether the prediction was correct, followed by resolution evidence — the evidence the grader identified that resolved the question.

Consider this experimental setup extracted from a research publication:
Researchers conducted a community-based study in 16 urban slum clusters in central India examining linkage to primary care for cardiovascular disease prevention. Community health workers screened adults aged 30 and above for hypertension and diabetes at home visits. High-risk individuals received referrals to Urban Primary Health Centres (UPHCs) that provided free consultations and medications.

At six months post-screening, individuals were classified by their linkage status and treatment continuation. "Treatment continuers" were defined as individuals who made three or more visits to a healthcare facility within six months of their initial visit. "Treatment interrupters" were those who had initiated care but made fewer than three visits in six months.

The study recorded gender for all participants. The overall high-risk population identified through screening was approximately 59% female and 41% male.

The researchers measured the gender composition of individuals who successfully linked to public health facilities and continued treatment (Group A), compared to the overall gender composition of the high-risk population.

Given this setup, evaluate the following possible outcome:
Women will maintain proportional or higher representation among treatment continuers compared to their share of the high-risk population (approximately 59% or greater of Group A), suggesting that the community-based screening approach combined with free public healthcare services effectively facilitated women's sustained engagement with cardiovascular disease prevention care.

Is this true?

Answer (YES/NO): YES